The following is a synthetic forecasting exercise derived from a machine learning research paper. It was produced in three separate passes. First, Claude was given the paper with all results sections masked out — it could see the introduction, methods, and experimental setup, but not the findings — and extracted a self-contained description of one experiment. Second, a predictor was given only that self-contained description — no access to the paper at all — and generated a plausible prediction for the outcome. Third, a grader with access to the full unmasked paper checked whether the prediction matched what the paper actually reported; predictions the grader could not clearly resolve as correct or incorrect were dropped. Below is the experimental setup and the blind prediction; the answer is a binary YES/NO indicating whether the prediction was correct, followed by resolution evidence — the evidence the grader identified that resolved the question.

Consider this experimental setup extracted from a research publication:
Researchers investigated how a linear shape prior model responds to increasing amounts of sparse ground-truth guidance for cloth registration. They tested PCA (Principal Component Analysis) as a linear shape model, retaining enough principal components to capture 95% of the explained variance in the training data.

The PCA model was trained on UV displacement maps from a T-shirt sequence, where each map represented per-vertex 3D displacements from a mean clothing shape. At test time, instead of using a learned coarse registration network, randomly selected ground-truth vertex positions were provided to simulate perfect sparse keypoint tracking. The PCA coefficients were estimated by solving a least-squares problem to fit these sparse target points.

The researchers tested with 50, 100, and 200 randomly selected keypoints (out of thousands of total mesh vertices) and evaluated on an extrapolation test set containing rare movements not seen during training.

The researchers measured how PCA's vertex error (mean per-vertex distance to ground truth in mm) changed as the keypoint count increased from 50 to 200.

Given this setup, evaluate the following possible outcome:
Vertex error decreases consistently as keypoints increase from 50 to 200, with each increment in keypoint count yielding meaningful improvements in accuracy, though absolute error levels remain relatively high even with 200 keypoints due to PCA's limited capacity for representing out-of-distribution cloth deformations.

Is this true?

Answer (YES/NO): NO